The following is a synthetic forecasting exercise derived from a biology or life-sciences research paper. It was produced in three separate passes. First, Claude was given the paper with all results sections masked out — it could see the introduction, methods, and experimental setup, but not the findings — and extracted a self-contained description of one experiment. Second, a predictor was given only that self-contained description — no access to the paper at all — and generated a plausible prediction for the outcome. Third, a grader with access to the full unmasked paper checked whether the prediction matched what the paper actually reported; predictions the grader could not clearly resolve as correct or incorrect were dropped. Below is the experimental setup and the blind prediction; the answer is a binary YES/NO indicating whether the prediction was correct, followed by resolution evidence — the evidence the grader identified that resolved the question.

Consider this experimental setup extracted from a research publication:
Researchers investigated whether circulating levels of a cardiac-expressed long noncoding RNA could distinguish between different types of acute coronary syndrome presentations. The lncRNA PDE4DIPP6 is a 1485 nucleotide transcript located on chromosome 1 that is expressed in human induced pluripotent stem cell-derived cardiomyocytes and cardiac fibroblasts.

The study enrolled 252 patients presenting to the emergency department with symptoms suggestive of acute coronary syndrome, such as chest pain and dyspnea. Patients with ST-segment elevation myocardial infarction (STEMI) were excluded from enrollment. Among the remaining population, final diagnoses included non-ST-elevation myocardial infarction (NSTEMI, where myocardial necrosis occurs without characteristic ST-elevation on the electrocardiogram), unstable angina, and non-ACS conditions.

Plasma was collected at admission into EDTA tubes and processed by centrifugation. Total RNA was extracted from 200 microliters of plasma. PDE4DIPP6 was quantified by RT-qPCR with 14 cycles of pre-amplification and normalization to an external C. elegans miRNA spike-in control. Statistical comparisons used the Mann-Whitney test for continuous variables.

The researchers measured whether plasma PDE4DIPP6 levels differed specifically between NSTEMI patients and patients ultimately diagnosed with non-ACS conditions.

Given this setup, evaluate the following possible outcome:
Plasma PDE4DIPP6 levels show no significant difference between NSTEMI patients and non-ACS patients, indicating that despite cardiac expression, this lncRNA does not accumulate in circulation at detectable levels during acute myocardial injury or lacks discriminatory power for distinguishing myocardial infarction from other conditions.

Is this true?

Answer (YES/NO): NO